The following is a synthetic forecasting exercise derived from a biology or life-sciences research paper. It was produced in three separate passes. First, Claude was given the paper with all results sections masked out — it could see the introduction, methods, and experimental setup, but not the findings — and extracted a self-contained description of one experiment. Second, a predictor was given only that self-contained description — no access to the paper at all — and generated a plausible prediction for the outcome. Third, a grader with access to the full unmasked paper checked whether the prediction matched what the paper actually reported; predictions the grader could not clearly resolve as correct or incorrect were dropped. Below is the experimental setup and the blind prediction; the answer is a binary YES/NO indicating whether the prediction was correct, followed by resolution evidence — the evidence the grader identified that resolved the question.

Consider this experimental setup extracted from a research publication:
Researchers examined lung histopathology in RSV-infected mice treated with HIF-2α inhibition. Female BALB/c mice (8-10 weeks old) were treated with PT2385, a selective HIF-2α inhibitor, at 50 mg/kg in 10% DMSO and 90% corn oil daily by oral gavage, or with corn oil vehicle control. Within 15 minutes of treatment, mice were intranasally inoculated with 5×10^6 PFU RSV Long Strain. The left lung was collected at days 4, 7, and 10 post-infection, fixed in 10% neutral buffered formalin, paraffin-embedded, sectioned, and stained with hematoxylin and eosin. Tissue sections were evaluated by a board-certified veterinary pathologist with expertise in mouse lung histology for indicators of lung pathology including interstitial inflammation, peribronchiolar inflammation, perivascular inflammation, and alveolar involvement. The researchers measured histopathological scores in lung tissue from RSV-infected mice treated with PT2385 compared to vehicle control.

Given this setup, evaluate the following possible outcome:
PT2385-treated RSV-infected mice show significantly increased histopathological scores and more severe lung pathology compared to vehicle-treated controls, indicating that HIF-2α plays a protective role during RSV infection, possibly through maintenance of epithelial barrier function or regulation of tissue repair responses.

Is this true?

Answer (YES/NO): NO